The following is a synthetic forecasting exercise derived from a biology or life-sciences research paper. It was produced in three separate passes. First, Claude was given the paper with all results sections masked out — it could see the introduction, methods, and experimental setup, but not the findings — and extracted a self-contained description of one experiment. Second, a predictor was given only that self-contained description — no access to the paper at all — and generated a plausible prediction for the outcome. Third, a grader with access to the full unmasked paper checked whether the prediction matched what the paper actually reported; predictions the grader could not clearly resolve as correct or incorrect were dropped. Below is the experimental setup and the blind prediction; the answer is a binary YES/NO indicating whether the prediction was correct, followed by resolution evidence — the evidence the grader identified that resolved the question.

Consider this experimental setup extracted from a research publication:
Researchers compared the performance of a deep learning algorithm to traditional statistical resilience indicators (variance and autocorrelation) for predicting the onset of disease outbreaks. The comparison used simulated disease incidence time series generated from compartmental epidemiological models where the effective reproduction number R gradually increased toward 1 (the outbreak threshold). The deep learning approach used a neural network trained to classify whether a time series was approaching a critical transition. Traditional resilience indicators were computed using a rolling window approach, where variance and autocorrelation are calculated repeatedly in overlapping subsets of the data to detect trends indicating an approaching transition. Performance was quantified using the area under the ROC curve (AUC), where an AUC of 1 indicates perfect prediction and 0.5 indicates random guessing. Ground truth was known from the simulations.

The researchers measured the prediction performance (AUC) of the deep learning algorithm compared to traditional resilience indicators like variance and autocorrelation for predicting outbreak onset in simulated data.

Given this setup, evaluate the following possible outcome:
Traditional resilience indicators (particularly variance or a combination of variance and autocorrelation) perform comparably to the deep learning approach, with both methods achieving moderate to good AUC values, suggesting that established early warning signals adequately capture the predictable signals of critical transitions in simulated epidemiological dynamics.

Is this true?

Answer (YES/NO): YES